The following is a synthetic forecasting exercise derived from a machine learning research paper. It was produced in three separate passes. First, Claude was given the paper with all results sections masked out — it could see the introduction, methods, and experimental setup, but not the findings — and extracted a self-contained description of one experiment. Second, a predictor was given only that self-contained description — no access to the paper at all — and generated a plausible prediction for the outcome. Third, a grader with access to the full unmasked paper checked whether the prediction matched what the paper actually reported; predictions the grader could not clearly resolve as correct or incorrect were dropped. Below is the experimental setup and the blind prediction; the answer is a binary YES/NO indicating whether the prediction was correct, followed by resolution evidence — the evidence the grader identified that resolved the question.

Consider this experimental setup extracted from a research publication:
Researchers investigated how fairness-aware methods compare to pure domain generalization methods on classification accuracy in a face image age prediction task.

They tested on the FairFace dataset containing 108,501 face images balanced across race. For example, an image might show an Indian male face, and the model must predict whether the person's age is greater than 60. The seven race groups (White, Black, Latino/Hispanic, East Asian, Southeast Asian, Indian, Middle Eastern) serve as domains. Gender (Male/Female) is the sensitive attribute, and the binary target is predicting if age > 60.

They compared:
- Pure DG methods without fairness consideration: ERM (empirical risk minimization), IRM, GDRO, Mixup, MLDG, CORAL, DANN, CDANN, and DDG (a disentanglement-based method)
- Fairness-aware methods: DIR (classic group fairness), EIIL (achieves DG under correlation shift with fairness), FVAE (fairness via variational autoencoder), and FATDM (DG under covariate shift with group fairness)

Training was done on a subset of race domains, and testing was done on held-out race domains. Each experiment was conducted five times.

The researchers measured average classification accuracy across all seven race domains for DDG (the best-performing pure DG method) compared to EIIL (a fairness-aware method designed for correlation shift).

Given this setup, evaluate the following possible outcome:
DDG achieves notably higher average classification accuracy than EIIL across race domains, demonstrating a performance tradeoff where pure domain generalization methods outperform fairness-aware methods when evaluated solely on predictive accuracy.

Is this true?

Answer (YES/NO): YES